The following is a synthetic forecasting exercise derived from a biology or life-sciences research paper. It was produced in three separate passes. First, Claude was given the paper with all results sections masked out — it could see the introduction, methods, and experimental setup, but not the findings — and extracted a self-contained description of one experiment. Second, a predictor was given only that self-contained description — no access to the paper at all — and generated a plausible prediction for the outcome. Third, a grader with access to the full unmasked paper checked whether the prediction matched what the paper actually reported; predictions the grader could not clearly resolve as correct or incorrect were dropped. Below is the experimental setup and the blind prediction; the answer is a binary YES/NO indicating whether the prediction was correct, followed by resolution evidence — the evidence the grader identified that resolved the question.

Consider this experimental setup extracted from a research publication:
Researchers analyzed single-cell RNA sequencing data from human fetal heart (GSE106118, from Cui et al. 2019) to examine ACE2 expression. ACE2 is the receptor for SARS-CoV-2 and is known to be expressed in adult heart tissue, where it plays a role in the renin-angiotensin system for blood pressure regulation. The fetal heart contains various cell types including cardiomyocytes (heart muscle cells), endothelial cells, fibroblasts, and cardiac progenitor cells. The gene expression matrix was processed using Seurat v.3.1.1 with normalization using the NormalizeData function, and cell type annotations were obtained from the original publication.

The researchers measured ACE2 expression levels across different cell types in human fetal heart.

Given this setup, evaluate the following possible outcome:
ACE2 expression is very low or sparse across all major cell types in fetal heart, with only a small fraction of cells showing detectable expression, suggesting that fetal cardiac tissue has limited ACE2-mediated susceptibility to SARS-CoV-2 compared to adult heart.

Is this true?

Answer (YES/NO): NO